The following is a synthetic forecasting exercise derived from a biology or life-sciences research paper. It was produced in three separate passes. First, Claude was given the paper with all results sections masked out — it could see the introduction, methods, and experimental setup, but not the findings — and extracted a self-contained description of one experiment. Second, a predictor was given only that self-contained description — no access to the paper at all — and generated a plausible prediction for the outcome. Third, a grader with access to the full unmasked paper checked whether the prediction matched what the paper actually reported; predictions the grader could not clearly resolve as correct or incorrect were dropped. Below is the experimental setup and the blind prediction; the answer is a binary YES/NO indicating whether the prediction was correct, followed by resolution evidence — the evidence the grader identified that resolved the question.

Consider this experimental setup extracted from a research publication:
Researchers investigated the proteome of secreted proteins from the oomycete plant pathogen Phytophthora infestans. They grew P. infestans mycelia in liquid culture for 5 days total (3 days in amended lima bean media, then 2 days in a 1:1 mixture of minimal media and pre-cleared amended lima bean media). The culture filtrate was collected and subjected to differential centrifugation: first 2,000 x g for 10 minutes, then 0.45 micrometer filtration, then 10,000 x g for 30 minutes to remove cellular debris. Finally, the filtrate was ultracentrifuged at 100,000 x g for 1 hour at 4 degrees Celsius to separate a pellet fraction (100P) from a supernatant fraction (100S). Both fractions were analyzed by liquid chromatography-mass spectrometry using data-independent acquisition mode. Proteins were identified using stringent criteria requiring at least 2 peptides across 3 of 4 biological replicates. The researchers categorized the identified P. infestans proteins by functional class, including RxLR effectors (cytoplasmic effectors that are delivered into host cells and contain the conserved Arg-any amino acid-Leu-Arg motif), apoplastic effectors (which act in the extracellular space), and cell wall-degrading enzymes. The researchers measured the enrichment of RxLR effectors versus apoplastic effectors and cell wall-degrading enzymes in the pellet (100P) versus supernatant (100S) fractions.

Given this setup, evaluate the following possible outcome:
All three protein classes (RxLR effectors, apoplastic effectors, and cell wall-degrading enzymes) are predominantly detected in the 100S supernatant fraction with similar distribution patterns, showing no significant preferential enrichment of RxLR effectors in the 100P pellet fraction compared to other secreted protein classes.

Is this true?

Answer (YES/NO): NO